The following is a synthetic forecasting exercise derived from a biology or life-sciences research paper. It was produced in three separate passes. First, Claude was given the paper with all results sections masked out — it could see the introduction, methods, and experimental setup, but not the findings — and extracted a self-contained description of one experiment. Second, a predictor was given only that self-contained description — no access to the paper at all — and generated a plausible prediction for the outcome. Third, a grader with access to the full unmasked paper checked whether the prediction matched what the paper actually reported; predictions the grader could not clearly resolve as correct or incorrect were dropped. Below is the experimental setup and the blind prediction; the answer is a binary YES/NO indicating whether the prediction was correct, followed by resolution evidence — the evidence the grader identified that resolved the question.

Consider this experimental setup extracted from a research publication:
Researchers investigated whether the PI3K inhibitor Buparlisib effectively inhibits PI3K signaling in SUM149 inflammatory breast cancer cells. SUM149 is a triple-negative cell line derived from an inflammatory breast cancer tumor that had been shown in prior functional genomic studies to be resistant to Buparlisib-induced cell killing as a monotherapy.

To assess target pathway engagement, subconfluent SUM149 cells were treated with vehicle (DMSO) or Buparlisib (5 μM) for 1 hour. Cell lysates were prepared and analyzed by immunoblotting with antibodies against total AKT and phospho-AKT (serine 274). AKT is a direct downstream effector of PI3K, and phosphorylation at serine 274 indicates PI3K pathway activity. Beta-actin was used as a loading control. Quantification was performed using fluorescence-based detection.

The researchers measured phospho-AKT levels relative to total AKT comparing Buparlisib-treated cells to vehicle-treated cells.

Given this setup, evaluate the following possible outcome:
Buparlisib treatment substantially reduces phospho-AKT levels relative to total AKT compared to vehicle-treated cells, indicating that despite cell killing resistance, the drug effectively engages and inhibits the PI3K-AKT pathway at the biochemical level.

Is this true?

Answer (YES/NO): YES